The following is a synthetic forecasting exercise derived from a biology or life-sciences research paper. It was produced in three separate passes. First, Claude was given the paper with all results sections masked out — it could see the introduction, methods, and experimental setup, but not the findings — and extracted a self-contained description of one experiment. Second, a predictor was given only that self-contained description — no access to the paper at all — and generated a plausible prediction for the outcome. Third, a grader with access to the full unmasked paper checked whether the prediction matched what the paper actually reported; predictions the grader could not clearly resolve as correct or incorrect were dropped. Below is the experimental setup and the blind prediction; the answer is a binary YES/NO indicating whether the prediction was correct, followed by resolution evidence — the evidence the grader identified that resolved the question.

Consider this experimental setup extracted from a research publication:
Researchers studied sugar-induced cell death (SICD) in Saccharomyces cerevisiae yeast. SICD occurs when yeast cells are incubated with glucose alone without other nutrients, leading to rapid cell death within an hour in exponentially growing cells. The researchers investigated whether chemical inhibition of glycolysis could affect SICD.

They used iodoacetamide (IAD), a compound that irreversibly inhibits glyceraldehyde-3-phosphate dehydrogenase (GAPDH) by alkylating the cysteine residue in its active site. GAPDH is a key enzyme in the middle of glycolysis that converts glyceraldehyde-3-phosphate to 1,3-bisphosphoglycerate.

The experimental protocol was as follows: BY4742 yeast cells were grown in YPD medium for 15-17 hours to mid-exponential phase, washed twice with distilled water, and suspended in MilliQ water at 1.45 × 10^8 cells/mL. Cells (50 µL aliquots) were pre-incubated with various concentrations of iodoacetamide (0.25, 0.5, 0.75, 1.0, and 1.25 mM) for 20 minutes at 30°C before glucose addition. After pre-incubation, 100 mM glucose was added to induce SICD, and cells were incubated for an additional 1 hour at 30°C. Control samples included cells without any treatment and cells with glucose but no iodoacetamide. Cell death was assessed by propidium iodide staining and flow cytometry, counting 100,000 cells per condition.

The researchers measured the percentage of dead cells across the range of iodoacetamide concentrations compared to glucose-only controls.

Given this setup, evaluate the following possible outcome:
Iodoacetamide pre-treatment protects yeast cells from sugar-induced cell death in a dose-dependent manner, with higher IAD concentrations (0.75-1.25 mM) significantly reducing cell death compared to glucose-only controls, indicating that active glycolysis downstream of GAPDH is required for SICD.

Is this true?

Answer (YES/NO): YES